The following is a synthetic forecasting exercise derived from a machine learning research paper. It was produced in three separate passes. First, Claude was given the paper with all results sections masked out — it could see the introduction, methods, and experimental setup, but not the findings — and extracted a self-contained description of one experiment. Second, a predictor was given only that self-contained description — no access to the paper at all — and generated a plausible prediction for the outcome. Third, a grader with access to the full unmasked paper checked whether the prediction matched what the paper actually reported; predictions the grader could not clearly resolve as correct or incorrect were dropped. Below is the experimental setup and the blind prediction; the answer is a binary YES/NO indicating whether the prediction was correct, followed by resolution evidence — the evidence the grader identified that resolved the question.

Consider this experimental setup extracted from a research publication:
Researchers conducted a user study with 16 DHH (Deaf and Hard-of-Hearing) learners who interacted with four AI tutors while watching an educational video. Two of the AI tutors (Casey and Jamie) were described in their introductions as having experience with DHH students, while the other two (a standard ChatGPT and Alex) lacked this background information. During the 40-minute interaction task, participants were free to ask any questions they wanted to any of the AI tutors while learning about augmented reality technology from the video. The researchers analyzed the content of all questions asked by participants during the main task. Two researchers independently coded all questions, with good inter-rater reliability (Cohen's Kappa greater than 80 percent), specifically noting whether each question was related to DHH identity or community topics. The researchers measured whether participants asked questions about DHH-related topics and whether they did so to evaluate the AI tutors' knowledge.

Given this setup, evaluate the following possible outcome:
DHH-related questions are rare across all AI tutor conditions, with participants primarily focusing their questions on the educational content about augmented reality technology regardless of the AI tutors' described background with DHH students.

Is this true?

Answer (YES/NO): NO